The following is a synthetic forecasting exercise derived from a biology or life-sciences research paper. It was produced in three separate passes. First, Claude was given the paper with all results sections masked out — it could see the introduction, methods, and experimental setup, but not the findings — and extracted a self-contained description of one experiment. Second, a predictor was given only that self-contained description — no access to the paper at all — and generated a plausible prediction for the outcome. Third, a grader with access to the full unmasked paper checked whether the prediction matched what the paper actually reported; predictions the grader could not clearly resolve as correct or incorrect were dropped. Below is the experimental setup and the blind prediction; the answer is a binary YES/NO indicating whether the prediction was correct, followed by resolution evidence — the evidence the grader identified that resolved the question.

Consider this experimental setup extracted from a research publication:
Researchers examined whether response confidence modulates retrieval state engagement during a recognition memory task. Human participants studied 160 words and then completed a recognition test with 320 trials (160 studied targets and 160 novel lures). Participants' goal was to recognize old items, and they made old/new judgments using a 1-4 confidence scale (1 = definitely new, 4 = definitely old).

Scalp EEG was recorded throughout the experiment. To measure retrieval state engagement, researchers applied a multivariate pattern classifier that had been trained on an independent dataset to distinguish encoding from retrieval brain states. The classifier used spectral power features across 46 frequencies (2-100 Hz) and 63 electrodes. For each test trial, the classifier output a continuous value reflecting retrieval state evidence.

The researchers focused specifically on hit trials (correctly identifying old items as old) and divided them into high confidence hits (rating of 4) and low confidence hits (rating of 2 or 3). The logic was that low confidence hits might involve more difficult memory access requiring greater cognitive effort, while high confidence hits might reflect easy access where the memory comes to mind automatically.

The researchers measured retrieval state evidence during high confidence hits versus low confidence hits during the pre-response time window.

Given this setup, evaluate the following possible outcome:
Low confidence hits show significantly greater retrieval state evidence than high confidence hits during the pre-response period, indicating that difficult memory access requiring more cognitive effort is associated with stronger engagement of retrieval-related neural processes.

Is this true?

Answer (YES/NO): YES